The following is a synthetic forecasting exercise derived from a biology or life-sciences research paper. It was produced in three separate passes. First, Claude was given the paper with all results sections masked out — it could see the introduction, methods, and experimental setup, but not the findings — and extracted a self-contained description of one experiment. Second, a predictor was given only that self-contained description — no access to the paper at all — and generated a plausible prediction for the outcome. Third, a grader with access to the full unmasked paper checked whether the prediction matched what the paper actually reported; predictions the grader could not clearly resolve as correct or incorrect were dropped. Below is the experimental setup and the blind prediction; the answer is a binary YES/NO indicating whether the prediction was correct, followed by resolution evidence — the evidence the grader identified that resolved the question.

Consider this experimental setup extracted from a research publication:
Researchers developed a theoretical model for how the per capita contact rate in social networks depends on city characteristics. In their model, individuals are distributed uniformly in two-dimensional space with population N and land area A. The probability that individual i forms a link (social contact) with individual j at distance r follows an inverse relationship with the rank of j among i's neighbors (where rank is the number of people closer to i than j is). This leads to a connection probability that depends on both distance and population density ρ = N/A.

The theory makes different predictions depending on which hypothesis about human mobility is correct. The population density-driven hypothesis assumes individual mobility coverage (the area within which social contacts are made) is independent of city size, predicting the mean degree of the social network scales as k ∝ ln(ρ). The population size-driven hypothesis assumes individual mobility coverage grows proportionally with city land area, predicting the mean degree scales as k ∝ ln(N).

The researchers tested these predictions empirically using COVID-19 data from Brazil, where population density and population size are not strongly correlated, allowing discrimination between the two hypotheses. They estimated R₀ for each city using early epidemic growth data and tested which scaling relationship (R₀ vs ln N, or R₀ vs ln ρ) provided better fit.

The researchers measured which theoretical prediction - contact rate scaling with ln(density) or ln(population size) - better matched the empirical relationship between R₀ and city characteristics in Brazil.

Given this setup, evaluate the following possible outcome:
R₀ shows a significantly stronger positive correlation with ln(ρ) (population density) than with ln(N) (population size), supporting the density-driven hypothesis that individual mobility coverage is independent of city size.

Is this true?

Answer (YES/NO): NO